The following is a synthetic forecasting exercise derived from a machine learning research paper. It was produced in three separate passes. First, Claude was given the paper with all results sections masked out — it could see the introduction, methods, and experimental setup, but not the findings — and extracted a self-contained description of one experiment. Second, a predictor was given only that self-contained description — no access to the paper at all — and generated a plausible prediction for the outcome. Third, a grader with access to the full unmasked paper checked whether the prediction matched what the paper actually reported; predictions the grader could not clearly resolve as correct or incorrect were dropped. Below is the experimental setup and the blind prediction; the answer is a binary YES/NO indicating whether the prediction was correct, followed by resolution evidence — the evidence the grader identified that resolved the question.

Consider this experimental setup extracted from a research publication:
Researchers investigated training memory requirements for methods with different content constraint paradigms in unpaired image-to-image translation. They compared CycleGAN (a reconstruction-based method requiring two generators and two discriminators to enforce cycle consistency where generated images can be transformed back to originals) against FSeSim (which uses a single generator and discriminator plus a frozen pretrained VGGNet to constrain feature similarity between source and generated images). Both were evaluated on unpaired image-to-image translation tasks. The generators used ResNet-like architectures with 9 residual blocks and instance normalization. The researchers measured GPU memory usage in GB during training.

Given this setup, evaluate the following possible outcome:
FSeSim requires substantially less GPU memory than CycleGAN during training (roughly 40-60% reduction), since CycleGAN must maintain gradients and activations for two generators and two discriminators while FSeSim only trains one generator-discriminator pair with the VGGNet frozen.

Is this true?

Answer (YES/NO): NO